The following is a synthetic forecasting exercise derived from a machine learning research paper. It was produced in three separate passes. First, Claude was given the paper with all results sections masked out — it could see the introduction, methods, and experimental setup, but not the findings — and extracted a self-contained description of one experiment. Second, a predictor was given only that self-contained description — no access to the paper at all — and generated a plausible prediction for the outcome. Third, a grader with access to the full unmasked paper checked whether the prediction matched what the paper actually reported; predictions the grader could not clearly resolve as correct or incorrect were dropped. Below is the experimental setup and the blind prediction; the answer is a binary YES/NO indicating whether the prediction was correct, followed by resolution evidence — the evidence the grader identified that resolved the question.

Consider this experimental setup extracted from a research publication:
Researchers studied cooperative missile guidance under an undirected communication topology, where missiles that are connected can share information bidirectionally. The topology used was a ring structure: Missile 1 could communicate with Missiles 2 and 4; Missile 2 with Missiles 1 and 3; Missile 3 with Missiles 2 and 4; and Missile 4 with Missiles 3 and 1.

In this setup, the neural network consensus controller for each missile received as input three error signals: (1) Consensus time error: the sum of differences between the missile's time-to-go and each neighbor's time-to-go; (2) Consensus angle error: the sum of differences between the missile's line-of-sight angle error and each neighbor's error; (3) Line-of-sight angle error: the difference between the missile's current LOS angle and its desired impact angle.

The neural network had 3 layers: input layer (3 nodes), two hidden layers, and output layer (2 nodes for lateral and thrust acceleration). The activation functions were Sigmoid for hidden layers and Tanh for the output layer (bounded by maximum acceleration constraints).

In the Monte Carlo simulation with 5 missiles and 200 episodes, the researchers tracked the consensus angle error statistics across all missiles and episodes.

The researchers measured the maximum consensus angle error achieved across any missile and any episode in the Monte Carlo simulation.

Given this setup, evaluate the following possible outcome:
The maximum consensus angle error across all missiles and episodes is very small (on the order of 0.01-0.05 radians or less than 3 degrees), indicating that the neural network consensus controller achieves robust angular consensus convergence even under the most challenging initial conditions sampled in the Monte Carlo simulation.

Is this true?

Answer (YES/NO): NO